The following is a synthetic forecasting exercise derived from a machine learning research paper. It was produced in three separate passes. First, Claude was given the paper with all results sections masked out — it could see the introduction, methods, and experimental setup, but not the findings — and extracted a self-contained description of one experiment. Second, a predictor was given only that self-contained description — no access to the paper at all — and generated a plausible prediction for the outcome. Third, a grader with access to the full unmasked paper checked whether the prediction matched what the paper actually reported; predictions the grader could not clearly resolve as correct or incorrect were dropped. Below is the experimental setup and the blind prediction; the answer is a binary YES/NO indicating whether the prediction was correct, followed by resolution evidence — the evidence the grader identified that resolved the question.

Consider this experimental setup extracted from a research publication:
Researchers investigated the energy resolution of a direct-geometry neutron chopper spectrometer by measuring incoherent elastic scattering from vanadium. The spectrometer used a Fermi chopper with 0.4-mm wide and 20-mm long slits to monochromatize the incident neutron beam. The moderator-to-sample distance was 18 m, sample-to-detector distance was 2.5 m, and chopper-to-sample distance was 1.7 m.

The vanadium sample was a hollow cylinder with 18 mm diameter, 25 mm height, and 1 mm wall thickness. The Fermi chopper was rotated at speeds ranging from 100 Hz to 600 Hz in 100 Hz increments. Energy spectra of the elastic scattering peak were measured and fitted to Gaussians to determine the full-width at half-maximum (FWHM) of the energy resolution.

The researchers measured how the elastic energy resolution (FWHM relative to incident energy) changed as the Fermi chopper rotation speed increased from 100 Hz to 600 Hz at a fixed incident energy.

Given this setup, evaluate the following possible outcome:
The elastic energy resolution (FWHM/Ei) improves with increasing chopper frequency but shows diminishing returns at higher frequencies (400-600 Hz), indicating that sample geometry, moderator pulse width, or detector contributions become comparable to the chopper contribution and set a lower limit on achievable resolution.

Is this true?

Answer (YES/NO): YES